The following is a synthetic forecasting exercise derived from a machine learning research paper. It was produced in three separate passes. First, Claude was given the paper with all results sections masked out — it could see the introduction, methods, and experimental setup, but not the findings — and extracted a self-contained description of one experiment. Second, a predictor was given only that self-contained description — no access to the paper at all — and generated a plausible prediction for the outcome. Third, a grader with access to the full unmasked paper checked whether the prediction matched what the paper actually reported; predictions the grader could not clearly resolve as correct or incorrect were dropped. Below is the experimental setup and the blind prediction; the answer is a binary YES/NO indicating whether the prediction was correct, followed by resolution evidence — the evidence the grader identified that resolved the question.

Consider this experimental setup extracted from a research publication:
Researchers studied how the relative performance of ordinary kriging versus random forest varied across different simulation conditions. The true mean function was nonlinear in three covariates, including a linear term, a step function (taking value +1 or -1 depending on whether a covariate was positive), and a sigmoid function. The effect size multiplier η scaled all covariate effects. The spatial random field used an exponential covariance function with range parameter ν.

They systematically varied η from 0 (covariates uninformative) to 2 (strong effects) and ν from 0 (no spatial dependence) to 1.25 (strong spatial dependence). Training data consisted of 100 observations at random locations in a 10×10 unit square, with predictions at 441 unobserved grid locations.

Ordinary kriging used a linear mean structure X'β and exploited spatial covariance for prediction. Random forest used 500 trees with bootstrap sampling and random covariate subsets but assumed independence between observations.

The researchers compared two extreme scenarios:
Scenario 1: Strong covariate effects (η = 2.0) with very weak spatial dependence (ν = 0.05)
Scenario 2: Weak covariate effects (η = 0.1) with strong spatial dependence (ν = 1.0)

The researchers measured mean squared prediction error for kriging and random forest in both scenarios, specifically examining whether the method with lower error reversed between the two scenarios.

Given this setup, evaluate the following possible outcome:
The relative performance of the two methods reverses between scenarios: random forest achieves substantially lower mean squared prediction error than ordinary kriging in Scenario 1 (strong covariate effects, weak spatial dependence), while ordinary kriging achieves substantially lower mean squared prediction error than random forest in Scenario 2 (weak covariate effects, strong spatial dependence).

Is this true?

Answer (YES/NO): YES